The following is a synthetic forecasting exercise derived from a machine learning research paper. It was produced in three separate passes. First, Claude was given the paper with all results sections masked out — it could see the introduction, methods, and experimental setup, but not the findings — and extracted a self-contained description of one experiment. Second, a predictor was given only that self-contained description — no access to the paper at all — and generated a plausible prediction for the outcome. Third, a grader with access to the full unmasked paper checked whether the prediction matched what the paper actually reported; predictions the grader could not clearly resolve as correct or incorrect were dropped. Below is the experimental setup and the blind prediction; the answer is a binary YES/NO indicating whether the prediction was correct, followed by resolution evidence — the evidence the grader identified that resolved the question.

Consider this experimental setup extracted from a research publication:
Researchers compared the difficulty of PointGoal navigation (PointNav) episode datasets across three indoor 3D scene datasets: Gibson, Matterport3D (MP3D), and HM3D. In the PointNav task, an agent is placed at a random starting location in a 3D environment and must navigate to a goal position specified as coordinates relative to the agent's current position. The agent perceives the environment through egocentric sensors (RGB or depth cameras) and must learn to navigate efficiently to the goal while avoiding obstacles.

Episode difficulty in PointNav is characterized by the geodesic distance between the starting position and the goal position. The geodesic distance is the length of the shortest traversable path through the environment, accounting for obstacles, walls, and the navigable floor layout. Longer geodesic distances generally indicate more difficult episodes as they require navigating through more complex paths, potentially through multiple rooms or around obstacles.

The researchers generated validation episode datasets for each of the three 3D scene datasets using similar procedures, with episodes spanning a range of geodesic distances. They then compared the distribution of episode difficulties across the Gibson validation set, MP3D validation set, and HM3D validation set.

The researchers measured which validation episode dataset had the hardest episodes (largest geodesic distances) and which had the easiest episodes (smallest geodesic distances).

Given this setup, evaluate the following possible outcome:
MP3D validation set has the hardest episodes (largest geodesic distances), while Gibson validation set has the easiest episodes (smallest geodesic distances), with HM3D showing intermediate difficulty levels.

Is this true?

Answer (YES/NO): YES